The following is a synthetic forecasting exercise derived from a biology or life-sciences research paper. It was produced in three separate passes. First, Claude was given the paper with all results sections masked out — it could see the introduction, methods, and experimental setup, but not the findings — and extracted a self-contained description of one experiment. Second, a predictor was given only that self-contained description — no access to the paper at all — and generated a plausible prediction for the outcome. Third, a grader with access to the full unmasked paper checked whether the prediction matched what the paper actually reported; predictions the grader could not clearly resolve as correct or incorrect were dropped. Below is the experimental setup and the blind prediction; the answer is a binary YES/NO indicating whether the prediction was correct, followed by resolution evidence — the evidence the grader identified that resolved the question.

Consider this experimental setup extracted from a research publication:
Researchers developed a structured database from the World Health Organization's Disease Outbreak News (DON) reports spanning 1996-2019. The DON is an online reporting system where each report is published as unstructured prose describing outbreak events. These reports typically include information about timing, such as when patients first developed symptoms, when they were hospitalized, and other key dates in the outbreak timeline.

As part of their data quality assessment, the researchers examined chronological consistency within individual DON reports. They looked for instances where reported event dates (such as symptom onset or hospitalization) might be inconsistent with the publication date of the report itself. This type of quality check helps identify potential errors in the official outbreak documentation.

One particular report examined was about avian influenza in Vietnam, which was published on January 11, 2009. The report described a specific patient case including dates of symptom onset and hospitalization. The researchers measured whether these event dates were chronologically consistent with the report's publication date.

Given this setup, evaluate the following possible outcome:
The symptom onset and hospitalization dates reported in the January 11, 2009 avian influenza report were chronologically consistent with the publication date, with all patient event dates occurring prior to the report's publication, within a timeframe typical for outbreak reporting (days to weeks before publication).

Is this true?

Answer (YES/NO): NO